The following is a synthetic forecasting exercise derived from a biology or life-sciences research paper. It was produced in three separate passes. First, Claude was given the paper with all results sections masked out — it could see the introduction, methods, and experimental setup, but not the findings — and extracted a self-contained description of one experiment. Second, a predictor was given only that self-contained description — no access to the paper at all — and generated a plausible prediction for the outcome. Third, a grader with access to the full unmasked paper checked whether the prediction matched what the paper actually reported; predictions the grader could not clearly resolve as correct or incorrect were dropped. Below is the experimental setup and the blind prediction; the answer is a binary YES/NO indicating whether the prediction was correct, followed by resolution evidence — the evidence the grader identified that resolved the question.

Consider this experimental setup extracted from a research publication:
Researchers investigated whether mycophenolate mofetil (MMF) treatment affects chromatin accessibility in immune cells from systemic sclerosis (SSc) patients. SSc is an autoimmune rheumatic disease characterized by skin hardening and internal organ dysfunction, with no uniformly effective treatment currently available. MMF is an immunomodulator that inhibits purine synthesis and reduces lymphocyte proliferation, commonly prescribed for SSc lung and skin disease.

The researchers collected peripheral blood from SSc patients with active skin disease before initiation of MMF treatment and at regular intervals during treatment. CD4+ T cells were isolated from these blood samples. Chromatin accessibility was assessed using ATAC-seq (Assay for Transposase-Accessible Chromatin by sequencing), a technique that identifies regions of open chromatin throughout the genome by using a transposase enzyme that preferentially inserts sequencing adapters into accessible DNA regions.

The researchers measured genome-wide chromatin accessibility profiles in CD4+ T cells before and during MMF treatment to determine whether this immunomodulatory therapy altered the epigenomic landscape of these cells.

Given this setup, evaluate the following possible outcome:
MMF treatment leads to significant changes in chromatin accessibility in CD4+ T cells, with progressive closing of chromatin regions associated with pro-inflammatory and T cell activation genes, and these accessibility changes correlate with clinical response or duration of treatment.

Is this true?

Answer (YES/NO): NO